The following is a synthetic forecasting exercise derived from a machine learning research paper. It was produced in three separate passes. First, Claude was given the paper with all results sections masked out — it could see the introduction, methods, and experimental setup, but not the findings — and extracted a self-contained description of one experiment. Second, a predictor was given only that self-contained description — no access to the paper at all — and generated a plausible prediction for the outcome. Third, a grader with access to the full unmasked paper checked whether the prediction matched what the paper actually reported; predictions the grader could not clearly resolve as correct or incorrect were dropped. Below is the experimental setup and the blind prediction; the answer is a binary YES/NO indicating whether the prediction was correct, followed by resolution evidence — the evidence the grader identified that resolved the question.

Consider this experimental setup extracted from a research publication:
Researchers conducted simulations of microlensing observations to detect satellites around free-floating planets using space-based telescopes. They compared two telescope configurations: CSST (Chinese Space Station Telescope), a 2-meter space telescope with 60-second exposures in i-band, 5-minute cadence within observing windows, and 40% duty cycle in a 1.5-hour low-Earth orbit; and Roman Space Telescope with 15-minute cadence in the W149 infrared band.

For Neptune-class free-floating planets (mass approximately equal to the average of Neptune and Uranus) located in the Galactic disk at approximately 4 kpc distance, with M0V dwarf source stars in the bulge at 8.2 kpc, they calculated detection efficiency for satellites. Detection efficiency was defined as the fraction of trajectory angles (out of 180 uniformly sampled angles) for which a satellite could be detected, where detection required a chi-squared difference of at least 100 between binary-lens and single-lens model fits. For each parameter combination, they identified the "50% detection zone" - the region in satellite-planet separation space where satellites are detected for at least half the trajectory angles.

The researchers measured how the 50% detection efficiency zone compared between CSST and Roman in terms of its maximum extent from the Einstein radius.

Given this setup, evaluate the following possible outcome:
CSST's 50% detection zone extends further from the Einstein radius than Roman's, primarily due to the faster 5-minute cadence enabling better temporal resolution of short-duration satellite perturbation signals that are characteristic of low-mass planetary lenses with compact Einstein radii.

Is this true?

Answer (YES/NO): NO